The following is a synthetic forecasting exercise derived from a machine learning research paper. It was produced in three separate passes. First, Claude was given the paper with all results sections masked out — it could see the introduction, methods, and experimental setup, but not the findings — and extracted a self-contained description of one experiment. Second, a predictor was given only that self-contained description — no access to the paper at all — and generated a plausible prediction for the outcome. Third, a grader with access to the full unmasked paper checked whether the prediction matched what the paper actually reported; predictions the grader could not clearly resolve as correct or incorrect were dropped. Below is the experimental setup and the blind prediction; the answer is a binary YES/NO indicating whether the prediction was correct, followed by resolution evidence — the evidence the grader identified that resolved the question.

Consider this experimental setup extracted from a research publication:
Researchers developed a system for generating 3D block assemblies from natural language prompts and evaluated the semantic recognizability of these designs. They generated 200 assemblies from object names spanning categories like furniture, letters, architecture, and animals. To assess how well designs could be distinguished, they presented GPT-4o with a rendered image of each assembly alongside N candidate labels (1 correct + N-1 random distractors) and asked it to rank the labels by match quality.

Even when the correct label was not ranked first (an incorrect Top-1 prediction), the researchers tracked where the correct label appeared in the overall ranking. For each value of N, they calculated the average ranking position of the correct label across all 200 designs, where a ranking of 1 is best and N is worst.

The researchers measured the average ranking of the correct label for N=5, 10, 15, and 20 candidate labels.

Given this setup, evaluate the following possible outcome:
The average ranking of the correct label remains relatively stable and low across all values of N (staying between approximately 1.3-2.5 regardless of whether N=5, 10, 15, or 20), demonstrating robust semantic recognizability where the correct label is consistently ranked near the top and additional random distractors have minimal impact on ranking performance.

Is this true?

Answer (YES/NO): NO